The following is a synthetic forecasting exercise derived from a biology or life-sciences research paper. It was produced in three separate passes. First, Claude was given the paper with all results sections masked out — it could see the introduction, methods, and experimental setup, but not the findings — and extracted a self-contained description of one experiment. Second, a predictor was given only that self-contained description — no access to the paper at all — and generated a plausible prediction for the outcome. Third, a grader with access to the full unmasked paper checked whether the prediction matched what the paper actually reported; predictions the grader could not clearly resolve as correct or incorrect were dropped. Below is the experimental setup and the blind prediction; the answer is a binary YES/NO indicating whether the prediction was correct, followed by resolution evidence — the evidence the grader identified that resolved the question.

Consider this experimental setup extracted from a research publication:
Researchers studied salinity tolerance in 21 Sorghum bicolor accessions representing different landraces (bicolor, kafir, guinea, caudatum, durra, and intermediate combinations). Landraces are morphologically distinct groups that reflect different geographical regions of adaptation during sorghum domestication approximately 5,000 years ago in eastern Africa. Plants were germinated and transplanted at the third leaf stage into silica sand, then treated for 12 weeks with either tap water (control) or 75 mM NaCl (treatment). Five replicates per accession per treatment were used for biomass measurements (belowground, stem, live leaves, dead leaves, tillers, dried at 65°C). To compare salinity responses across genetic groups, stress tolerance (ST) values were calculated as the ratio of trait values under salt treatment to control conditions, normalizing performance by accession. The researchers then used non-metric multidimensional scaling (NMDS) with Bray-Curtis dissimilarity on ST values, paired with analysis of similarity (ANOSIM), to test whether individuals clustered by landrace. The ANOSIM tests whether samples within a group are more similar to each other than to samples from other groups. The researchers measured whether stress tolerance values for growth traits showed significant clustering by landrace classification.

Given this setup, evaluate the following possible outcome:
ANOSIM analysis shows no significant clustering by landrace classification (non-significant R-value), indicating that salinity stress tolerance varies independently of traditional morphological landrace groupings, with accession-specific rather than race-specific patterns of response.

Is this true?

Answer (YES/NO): NO